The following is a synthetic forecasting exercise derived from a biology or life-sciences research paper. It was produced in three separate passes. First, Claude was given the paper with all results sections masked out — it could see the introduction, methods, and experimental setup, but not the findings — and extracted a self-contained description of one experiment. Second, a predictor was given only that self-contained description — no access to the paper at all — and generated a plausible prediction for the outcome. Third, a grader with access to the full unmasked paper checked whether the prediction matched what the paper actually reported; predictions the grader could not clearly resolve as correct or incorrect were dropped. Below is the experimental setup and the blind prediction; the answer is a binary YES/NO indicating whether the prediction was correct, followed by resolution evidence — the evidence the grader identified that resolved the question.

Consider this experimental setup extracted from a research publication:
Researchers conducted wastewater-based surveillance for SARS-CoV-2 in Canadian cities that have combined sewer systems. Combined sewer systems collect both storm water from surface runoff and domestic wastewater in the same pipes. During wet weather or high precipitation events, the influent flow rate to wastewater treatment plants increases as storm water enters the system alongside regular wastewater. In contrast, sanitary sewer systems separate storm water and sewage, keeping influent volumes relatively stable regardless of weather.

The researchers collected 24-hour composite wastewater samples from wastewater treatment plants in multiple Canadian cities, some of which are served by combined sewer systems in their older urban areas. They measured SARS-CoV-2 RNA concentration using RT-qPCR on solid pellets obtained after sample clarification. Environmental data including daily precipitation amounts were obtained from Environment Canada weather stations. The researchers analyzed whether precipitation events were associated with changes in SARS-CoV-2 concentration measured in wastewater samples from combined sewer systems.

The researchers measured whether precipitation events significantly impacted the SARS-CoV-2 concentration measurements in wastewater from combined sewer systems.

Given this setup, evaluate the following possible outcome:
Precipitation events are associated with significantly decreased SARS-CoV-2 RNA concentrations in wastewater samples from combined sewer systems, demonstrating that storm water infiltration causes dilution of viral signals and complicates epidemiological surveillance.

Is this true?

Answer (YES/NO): NO